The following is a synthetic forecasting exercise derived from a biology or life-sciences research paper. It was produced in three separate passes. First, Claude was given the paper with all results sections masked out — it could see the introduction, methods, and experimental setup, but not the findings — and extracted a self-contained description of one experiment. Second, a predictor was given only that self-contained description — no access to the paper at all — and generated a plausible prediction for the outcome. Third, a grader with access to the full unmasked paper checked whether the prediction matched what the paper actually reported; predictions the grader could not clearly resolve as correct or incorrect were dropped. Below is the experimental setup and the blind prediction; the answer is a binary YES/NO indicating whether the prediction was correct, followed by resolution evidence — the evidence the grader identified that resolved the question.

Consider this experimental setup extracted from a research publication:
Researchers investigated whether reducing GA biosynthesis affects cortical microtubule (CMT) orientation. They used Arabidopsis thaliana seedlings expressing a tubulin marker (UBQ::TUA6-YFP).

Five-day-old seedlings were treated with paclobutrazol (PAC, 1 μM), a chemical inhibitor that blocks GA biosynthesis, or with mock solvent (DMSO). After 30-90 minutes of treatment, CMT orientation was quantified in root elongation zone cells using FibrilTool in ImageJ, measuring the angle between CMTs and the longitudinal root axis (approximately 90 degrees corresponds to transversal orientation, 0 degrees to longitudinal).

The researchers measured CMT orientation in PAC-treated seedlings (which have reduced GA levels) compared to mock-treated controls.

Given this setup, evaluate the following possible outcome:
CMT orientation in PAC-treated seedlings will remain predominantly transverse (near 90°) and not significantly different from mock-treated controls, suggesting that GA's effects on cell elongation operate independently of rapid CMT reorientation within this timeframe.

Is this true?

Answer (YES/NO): NO